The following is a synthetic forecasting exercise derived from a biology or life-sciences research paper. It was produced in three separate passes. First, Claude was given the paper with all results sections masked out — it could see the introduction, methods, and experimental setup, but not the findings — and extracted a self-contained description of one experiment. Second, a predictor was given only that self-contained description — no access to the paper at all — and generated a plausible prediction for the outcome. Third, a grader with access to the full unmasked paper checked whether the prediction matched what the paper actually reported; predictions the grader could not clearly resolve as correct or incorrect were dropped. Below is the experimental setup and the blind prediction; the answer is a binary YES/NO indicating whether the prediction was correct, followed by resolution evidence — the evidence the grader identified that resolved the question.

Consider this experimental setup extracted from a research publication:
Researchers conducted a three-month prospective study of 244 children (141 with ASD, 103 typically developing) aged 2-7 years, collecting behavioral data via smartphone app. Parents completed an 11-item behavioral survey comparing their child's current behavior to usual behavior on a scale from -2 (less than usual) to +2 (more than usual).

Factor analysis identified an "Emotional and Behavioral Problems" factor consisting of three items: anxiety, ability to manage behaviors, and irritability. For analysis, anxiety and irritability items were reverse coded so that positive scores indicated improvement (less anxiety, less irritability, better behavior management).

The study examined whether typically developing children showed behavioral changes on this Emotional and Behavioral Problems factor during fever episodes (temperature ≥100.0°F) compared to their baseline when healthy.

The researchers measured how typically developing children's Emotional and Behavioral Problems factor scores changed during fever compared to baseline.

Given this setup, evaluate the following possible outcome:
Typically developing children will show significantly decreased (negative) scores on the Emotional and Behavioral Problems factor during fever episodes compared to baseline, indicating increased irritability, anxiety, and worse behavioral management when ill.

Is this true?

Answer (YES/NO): YES